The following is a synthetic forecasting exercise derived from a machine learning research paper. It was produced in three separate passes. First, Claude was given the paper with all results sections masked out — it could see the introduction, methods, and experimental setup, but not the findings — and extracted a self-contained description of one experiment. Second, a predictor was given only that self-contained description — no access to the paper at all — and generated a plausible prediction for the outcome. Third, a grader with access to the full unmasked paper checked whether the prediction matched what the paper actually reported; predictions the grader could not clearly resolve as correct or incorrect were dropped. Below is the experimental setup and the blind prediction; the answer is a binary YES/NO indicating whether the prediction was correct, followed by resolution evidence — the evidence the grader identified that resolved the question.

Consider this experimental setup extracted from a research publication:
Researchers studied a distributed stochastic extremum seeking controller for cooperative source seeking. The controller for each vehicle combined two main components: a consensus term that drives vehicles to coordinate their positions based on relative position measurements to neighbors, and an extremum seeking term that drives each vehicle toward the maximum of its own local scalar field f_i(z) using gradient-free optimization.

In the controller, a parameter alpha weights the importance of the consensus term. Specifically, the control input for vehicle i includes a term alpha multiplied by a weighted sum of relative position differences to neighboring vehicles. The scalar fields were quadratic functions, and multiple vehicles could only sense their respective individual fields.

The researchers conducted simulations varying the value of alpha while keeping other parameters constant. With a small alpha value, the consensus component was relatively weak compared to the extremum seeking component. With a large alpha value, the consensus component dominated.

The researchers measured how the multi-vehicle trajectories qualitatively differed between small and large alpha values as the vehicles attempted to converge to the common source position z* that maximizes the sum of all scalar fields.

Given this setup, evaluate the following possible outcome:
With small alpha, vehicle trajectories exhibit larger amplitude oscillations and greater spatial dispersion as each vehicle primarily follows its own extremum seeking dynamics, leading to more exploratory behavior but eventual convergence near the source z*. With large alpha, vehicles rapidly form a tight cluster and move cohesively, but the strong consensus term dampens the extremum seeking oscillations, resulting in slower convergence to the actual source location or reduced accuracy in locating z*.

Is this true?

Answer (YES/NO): NO